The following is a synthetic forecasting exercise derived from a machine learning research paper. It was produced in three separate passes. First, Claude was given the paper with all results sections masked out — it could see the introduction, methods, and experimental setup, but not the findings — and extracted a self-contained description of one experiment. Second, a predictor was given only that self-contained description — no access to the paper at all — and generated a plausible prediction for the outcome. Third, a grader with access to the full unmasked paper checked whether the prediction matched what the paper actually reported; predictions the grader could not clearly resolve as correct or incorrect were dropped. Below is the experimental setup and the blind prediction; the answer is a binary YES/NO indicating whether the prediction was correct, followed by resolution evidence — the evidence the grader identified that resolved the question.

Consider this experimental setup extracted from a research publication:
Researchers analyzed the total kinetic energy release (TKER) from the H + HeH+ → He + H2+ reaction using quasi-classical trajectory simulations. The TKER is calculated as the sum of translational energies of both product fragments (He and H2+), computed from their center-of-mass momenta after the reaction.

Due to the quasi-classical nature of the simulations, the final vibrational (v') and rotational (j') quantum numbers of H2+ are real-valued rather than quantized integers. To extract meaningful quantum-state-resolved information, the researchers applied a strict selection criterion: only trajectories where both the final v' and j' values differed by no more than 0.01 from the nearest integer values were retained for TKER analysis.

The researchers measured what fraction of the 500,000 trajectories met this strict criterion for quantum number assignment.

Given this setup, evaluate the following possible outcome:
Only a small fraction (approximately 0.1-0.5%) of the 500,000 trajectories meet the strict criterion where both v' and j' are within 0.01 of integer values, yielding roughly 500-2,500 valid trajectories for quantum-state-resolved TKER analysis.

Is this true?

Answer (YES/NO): YES